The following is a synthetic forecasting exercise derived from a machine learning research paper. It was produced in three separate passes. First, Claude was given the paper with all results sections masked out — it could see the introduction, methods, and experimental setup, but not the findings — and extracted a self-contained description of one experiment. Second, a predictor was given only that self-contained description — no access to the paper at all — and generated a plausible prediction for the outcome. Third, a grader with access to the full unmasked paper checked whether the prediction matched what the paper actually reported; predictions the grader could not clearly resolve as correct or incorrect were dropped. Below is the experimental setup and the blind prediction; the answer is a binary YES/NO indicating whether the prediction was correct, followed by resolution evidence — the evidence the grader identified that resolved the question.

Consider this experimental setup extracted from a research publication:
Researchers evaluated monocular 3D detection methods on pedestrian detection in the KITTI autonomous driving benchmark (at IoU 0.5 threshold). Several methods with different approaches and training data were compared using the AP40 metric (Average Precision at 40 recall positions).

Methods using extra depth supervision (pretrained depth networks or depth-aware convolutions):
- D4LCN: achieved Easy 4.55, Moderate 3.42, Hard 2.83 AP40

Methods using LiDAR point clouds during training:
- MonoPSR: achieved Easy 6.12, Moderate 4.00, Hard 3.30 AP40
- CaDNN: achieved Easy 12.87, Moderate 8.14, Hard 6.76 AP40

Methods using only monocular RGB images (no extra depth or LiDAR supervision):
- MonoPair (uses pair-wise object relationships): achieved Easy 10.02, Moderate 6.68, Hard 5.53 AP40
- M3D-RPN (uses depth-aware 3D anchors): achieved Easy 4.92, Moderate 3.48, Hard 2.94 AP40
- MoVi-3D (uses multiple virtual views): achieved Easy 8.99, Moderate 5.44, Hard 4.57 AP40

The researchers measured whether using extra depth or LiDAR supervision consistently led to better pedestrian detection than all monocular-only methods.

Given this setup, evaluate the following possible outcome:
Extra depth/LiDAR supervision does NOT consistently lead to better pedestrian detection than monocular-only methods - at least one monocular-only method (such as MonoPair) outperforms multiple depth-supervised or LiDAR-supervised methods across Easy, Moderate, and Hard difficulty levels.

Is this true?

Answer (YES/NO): YES